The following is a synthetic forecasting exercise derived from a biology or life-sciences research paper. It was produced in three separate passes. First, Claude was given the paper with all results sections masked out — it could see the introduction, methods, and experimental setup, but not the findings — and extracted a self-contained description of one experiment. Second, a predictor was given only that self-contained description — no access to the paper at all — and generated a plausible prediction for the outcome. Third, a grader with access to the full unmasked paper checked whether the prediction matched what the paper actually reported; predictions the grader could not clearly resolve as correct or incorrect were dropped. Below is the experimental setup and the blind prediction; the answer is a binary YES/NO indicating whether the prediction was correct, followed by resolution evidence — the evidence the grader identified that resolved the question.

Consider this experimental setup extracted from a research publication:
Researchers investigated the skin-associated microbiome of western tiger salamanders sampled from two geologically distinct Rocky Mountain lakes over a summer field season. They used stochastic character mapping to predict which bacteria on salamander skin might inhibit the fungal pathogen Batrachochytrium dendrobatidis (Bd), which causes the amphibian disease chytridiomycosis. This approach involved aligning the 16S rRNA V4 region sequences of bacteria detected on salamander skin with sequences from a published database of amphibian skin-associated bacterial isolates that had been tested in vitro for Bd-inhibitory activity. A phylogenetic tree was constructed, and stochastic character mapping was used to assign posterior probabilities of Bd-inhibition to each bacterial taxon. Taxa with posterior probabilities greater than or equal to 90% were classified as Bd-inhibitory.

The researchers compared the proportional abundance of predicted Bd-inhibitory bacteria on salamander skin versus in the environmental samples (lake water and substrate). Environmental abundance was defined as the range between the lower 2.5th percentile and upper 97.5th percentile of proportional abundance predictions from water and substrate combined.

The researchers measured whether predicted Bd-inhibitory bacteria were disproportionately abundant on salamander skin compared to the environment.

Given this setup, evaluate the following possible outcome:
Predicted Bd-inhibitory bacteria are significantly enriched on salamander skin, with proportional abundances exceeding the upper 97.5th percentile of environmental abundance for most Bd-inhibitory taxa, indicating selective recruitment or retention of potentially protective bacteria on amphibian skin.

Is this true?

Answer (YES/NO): YES